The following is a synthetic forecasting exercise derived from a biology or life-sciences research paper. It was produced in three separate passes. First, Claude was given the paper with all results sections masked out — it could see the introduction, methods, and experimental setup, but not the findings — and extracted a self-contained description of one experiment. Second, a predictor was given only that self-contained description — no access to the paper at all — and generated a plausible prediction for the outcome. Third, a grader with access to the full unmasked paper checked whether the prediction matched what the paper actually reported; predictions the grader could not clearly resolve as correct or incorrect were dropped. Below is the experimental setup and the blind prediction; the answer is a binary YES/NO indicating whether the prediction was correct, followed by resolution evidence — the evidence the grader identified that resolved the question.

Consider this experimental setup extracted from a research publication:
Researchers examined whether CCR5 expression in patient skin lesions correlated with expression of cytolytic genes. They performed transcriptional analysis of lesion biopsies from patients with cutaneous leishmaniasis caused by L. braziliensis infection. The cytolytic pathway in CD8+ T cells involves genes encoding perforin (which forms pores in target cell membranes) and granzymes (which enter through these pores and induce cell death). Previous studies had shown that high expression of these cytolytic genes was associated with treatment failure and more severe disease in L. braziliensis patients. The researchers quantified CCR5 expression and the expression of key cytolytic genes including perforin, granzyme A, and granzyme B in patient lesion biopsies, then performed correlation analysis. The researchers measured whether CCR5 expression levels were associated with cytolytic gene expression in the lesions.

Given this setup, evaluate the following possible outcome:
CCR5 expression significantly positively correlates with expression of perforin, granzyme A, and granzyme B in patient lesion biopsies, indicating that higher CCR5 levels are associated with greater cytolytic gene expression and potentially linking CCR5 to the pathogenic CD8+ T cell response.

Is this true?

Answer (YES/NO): YES